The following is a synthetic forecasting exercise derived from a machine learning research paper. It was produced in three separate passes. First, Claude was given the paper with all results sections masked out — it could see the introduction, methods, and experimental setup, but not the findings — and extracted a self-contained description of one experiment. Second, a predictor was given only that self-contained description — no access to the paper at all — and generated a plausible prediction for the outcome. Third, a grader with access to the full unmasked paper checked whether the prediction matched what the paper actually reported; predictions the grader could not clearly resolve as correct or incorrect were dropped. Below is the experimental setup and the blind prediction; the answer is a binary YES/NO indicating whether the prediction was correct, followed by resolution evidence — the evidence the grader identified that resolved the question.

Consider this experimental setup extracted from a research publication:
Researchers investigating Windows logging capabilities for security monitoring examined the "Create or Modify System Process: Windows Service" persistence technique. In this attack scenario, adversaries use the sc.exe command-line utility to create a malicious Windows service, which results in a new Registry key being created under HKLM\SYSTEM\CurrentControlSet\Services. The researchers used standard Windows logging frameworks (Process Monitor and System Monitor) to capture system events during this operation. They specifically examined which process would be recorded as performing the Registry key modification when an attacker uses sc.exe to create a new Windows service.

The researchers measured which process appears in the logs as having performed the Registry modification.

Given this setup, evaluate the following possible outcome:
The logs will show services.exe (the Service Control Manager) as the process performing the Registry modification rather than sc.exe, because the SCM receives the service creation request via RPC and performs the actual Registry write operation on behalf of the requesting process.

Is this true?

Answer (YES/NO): YES